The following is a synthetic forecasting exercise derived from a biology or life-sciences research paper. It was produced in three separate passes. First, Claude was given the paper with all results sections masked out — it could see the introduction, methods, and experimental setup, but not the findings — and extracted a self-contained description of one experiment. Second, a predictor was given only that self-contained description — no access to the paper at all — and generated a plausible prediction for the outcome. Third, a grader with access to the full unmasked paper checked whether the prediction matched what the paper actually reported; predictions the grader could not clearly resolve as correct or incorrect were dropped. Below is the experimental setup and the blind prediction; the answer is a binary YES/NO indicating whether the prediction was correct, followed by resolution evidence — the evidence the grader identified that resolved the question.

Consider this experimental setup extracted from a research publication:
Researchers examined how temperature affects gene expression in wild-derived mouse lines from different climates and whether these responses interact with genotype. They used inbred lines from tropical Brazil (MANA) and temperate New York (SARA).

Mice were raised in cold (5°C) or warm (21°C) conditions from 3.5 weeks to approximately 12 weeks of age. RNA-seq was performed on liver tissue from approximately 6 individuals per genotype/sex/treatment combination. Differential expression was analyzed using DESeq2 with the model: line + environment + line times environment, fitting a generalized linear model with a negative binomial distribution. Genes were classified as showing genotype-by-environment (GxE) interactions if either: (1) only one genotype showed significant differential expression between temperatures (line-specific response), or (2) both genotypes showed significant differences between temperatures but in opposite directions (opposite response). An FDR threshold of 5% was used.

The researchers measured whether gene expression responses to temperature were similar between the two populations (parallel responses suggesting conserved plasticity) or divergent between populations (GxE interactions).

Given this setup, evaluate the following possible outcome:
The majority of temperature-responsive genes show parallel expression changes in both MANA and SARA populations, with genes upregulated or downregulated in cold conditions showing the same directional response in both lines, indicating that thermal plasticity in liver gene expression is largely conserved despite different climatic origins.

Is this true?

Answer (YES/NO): NO